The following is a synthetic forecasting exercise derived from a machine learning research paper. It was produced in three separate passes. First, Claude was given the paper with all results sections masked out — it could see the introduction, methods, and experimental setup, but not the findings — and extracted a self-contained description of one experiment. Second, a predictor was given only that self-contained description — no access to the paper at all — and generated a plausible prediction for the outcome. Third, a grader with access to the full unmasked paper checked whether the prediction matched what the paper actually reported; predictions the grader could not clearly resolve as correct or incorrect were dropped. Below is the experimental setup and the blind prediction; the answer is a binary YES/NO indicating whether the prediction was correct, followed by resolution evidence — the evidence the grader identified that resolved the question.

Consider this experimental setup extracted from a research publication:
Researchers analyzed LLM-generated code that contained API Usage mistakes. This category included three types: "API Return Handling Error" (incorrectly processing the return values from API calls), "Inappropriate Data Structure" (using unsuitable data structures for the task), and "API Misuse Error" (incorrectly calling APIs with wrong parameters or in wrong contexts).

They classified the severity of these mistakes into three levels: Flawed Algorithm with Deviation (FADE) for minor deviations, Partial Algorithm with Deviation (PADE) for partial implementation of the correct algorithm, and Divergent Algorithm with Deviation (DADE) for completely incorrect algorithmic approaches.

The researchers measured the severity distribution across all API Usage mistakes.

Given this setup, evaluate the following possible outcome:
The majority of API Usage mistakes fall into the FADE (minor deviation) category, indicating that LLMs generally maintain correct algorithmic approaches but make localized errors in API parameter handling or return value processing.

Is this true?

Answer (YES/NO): NO